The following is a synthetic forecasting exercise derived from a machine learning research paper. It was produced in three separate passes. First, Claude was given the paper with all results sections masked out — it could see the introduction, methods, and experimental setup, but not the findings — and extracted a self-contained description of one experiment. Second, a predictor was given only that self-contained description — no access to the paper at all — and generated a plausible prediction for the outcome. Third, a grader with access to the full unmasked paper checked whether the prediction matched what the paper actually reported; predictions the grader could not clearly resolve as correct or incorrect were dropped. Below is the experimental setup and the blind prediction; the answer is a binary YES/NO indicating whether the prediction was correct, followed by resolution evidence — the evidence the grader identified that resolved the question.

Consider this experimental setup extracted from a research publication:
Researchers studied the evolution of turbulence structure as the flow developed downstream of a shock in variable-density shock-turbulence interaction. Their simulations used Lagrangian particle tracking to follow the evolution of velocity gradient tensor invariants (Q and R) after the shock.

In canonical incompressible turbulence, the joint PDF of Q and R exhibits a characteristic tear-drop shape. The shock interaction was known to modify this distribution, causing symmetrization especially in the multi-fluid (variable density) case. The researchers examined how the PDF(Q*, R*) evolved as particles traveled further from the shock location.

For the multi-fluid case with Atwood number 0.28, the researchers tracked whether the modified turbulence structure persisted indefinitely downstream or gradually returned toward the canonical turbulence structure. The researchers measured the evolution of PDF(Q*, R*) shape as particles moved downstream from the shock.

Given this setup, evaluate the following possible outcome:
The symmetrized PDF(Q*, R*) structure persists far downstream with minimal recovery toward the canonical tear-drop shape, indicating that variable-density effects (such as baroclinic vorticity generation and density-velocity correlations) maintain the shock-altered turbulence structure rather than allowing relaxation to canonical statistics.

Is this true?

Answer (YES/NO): NO